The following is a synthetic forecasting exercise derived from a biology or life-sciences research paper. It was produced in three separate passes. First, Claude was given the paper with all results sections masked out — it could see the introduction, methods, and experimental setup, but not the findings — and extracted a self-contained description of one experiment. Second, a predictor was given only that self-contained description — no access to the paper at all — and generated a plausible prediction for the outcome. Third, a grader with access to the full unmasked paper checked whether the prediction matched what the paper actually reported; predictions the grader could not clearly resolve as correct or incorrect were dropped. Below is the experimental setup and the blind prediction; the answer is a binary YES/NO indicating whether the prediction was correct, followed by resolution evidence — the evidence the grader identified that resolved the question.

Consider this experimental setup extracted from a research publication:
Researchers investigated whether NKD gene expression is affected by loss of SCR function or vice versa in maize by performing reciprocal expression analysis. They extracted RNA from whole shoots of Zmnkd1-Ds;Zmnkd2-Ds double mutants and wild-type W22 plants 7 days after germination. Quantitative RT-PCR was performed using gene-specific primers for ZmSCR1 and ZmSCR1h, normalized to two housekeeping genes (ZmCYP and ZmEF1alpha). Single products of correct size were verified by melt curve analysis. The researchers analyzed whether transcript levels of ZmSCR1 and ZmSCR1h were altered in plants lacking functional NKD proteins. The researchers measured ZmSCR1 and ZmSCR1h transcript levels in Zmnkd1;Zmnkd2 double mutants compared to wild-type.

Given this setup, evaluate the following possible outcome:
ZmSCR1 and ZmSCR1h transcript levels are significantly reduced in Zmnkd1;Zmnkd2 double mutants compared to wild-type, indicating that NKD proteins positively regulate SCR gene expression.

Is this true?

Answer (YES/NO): NO